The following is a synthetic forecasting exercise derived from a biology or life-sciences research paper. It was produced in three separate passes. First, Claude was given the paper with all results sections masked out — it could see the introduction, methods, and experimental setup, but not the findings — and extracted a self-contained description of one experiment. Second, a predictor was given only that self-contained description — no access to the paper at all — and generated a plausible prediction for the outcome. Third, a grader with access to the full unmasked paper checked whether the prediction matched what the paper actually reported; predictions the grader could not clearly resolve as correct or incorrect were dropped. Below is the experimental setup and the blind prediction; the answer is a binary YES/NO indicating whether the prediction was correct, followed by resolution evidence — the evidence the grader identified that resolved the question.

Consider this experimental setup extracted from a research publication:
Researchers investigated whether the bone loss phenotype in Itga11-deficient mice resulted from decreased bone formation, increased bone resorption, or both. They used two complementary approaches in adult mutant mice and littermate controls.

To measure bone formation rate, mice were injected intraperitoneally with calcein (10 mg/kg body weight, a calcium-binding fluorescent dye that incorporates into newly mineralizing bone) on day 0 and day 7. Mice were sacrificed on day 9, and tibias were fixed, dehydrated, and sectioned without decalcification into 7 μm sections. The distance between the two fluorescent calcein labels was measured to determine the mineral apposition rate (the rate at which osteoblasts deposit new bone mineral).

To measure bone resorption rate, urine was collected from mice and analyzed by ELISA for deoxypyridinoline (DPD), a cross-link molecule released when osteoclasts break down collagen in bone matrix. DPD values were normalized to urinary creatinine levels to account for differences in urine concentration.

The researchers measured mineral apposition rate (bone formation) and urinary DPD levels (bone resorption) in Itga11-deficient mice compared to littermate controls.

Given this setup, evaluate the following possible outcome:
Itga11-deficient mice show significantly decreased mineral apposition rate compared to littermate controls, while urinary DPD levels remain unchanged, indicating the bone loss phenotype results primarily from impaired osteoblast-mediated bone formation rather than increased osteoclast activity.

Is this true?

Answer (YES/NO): YES